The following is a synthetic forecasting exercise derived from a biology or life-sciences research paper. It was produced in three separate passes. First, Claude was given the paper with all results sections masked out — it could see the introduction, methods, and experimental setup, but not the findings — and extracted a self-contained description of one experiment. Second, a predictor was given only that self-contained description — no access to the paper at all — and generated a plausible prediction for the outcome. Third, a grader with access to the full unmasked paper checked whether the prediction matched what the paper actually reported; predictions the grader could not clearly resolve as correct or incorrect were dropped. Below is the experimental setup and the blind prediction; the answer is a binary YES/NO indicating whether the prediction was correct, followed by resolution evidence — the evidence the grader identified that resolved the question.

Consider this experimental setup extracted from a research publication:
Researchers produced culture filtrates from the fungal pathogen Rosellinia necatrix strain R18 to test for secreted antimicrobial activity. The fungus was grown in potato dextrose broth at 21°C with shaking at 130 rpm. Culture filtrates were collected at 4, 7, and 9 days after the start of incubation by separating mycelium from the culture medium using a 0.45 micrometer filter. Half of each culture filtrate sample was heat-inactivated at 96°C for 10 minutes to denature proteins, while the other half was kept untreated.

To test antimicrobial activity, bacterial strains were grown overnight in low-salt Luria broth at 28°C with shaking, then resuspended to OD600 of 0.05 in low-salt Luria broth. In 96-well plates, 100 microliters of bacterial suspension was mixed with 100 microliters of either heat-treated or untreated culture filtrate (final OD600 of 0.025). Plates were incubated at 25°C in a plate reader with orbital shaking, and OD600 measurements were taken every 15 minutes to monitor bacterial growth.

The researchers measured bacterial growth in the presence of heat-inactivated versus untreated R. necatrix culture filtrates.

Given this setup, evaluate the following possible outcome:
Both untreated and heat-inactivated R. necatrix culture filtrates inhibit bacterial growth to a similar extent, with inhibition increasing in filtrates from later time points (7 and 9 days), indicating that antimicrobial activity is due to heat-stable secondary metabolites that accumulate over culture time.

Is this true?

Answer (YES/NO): NO